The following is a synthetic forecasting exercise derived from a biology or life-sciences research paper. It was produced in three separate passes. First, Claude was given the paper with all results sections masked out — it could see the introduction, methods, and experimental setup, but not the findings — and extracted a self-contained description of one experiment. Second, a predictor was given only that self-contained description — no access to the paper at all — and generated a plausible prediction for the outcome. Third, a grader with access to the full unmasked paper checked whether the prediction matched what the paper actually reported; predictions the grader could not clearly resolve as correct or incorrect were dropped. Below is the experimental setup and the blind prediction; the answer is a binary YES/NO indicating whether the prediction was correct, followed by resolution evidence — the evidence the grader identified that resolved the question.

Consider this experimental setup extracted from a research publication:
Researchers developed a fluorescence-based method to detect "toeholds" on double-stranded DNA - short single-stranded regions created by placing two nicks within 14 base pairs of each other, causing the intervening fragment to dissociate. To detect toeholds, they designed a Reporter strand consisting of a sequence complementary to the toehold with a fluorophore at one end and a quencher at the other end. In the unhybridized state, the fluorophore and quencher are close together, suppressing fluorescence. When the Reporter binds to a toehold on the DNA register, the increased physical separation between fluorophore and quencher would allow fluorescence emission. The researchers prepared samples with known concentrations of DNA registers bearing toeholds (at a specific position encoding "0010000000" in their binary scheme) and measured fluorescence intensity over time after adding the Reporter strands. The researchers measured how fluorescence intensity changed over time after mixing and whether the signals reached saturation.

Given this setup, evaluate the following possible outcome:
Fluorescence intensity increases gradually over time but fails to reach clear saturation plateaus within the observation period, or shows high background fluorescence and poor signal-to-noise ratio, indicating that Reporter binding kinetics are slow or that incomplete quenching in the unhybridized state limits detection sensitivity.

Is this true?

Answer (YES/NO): NO